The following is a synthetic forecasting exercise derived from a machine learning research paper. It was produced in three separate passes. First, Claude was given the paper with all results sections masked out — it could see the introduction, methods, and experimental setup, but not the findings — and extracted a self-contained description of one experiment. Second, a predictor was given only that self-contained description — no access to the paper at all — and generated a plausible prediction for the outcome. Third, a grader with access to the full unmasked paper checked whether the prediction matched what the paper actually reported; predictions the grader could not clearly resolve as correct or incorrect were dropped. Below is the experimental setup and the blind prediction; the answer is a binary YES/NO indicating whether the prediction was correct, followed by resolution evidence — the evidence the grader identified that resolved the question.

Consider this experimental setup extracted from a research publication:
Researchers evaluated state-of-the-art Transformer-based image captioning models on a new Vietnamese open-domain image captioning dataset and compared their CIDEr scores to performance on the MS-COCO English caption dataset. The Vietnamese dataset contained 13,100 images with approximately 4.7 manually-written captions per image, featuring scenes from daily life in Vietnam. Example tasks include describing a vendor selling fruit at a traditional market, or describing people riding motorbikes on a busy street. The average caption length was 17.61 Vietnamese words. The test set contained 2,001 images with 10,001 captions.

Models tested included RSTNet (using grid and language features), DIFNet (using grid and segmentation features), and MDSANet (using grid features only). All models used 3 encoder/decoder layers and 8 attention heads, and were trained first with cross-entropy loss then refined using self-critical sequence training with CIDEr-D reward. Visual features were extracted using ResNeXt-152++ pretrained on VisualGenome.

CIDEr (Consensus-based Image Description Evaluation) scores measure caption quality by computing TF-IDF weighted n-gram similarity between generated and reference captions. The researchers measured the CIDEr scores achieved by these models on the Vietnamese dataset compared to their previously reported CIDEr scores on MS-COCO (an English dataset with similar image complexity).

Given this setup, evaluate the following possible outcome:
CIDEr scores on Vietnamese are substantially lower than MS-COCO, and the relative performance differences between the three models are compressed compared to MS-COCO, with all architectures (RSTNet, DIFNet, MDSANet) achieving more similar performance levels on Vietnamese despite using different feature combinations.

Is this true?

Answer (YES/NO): NO